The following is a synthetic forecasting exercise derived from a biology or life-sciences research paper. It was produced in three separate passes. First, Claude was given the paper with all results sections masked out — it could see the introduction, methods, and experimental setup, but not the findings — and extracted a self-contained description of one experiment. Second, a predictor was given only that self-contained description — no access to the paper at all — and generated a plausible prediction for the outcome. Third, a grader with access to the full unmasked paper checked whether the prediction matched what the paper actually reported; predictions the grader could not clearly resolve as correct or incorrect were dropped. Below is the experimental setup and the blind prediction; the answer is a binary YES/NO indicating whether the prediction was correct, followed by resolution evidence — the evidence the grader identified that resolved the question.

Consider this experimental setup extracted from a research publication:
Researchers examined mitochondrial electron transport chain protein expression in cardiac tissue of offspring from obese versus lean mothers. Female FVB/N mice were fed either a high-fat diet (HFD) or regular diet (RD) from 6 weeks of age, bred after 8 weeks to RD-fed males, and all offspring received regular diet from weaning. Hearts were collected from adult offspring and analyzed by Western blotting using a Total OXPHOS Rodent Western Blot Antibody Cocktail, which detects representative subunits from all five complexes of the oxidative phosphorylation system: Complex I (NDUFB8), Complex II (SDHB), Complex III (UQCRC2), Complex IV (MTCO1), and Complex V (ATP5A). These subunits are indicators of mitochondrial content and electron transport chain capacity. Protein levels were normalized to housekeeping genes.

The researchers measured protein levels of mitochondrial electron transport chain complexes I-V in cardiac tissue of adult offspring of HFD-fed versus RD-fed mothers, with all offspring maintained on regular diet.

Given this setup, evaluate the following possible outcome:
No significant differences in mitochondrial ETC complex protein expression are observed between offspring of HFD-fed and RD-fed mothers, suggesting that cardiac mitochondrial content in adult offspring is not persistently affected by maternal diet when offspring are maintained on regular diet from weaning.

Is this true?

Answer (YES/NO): NO